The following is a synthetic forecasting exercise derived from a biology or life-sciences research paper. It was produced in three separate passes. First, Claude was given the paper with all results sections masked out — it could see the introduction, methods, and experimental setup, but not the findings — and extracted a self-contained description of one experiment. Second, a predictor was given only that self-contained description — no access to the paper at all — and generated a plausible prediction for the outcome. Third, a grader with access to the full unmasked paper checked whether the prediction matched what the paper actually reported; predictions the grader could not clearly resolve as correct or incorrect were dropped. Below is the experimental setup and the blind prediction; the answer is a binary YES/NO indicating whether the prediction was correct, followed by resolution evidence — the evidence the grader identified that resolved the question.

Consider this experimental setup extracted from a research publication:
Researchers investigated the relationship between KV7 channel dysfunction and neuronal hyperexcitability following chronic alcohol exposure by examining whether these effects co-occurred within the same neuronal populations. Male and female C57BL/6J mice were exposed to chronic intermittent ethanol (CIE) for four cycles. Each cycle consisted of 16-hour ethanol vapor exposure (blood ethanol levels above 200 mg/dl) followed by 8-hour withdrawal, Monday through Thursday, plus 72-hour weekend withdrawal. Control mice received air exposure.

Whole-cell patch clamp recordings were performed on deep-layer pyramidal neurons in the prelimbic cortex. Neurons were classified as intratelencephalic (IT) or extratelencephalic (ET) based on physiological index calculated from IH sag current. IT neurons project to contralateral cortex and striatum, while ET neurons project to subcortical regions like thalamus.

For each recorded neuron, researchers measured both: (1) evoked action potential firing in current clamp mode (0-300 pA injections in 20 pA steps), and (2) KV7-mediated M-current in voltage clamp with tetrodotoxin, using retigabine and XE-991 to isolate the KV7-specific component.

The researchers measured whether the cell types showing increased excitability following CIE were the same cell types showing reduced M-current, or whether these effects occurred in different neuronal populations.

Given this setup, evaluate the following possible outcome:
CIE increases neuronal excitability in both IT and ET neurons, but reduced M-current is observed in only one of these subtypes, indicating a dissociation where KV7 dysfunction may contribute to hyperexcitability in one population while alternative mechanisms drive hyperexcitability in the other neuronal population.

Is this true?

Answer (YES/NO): NO